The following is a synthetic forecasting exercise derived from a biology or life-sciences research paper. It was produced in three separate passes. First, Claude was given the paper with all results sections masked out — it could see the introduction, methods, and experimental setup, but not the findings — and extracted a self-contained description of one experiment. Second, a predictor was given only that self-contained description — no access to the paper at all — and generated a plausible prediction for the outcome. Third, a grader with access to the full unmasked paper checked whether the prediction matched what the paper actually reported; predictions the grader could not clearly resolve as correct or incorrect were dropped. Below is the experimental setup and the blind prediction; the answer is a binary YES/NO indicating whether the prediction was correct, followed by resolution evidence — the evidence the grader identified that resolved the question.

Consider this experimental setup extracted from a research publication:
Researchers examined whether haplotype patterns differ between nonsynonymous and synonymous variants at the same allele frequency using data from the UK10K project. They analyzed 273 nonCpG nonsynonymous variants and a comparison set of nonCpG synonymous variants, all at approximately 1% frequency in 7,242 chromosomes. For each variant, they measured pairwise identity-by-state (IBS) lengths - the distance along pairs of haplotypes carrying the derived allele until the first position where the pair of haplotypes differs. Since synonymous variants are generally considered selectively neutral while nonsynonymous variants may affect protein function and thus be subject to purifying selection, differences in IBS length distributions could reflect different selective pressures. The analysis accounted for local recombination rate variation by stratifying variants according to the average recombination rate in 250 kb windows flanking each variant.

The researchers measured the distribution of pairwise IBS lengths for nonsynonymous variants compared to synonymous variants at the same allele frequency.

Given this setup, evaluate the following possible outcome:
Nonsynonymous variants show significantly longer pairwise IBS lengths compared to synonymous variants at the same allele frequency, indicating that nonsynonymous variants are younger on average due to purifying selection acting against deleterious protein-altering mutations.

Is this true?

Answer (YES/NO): NO